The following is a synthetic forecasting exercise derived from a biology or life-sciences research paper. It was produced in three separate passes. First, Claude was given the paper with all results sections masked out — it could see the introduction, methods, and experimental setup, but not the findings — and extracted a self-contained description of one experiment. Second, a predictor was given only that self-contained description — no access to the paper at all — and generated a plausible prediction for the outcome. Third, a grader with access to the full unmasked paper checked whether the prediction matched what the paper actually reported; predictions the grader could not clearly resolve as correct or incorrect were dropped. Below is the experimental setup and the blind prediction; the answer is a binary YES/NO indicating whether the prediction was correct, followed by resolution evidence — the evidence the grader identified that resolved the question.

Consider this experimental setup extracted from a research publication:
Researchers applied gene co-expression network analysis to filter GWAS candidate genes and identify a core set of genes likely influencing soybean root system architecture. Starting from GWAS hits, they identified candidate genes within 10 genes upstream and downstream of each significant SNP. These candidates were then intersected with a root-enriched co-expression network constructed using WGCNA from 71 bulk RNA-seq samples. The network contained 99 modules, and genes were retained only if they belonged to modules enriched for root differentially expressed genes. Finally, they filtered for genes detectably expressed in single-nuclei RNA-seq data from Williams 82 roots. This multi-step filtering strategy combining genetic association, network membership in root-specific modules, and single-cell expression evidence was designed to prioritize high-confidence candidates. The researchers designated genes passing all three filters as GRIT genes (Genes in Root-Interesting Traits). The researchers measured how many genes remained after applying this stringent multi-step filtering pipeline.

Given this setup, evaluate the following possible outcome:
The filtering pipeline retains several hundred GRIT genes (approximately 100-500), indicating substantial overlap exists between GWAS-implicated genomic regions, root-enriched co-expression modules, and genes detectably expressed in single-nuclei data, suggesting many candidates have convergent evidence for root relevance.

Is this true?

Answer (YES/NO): NO